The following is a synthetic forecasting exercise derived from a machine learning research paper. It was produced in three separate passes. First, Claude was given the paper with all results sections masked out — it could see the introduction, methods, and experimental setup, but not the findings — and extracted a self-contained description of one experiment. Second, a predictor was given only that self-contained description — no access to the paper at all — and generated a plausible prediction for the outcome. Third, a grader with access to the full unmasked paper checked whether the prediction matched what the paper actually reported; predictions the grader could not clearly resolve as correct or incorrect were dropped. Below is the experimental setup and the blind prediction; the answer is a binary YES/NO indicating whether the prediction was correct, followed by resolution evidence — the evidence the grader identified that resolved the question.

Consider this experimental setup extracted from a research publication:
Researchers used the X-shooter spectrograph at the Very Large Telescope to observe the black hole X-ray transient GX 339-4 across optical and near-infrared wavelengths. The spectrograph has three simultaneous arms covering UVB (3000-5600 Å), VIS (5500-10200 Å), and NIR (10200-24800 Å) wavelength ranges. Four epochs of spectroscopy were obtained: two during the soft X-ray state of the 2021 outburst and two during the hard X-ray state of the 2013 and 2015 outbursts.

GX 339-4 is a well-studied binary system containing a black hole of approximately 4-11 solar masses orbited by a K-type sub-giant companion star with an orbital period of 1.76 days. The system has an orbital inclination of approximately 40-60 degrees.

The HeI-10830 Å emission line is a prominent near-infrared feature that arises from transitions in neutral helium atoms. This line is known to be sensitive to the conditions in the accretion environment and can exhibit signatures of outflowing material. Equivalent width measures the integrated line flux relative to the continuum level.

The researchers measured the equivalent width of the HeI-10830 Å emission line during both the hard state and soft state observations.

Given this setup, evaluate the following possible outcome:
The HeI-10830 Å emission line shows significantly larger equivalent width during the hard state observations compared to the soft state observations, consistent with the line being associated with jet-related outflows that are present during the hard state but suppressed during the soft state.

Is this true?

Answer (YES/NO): NO